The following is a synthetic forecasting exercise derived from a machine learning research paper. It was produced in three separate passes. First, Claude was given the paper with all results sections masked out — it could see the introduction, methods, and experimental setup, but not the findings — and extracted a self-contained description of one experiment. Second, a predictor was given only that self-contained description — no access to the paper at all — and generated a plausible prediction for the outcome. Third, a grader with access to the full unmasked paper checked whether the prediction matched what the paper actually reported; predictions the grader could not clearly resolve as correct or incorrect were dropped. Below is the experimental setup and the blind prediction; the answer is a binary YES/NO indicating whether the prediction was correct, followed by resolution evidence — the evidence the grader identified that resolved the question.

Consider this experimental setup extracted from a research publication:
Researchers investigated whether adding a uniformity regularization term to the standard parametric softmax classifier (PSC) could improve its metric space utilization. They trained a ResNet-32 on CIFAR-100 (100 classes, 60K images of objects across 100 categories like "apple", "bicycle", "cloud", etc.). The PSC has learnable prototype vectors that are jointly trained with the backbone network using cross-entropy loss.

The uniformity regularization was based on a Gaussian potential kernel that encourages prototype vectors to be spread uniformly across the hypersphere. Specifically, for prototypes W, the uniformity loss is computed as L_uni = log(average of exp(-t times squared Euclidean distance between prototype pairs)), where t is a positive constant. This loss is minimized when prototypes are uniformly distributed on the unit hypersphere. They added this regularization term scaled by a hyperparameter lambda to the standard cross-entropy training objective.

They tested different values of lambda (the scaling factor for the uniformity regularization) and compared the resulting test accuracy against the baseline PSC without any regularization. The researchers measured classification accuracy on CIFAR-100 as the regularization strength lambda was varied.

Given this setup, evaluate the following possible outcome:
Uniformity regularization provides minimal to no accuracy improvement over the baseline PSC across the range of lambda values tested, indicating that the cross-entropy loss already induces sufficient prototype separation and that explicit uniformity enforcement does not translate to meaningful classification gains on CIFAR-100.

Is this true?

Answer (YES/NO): NO